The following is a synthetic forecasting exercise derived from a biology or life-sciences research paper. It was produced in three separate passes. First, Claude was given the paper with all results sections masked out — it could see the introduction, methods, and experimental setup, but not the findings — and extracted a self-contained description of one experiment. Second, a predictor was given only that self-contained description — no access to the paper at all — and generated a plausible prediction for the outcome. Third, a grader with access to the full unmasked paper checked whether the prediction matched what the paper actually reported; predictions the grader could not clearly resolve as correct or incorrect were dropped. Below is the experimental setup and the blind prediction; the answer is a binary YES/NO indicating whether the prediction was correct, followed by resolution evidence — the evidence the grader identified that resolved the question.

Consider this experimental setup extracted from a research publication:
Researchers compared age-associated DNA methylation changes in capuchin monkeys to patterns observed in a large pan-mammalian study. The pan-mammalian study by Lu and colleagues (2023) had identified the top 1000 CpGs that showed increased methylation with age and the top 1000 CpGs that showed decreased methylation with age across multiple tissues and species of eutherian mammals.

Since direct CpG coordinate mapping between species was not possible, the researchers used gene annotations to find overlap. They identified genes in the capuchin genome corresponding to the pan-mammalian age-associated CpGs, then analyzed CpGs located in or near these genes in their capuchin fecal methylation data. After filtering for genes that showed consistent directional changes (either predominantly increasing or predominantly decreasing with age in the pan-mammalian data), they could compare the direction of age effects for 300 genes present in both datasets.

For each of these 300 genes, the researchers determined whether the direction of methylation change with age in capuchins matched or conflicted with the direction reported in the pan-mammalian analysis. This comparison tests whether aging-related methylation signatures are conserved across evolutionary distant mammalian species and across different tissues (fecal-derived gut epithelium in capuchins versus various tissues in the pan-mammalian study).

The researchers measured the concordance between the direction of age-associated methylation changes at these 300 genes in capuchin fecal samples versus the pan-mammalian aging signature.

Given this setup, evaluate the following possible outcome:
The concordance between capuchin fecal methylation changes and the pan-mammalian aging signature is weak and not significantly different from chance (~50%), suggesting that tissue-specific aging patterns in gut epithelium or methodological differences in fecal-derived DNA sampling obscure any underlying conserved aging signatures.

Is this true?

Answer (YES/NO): NO